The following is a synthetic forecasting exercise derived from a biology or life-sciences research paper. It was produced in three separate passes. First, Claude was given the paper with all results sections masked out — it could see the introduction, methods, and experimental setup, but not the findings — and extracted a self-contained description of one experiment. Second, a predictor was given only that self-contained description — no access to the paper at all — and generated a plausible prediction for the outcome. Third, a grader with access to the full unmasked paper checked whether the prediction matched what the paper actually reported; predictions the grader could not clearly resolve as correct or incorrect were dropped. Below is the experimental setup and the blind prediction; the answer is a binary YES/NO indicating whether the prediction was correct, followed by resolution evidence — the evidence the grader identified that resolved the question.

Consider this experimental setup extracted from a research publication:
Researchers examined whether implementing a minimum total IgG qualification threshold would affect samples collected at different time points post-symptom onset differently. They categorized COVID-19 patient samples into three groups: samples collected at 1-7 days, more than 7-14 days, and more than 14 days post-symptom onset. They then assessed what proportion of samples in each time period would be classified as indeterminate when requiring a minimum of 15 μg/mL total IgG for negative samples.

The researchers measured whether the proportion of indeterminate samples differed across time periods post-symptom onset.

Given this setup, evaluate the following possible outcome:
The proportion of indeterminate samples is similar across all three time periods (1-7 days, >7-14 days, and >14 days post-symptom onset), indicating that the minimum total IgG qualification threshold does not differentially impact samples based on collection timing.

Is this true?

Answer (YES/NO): NO